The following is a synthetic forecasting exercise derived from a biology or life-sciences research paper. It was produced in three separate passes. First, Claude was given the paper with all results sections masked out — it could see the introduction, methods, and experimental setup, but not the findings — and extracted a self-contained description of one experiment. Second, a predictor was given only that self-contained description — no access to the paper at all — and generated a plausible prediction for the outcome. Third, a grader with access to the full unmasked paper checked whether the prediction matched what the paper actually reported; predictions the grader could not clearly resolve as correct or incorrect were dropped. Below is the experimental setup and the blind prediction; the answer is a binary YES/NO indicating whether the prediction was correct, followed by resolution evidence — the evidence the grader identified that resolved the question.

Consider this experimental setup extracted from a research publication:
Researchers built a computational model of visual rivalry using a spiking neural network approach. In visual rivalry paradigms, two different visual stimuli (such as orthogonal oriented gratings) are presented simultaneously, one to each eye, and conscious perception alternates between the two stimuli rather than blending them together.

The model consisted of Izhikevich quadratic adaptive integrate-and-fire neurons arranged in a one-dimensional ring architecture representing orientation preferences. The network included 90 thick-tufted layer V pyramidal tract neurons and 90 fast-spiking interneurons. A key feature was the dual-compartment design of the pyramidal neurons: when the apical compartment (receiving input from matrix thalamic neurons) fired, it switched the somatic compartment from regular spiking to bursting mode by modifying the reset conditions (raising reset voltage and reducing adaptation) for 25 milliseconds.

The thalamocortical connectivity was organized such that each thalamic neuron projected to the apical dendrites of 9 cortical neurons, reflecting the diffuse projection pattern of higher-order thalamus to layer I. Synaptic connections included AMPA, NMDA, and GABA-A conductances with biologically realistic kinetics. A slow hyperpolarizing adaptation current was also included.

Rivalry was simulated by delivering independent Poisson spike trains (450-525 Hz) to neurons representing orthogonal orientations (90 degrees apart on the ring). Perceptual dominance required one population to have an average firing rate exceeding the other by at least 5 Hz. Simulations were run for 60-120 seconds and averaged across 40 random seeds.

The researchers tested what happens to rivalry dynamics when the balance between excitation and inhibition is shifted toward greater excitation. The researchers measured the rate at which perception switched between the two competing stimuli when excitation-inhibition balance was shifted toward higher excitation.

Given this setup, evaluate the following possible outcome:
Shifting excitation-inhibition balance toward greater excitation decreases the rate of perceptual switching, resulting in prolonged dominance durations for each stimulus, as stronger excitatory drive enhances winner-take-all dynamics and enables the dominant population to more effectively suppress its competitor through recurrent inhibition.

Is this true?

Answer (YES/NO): NO